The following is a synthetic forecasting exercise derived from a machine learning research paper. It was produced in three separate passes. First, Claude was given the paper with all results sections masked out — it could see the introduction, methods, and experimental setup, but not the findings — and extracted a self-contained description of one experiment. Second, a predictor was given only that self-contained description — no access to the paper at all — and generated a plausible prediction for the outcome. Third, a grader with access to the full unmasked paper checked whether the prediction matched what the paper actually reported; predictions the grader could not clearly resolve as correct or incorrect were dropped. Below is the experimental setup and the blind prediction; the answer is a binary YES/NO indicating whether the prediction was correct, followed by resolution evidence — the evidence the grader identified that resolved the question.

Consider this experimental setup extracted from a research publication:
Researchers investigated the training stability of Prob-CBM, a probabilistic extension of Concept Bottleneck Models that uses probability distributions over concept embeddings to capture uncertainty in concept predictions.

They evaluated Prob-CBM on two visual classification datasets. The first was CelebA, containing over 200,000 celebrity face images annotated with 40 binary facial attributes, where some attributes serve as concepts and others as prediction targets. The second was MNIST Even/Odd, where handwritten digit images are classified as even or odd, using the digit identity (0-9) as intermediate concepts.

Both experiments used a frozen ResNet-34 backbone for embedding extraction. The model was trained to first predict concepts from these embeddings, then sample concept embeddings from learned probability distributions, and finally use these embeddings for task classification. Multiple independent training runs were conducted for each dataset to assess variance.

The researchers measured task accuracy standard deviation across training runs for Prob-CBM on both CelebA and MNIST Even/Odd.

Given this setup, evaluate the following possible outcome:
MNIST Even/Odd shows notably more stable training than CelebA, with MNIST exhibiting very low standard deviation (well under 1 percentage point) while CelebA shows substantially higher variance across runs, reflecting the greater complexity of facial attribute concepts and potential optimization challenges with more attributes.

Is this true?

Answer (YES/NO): YES